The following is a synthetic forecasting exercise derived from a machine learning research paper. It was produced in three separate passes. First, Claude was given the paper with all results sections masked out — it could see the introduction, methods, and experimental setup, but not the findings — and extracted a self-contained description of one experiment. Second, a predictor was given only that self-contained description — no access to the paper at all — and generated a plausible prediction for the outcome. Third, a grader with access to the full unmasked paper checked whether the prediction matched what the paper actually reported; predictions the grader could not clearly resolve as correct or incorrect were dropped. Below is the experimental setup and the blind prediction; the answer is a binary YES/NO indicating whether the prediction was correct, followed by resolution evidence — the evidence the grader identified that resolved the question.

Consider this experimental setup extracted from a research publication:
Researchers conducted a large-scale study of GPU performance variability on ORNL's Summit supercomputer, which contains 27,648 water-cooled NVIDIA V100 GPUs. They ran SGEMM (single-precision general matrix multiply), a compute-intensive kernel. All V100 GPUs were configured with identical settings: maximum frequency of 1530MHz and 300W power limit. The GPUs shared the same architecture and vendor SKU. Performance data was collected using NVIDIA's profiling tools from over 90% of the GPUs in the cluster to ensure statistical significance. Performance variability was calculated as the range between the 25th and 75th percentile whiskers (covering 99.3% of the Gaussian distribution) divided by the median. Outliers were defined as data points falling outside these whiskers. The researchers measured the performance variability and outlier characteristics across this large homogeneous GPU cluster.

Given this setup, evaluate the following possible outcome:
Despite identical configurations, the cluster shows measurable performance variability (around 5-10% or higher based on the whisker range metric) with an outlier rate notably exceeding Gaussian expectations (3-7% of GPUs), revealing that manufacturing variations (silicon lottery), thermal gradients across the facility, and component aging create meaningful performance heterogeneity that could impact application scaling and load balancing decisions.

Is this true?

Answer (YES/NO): NO